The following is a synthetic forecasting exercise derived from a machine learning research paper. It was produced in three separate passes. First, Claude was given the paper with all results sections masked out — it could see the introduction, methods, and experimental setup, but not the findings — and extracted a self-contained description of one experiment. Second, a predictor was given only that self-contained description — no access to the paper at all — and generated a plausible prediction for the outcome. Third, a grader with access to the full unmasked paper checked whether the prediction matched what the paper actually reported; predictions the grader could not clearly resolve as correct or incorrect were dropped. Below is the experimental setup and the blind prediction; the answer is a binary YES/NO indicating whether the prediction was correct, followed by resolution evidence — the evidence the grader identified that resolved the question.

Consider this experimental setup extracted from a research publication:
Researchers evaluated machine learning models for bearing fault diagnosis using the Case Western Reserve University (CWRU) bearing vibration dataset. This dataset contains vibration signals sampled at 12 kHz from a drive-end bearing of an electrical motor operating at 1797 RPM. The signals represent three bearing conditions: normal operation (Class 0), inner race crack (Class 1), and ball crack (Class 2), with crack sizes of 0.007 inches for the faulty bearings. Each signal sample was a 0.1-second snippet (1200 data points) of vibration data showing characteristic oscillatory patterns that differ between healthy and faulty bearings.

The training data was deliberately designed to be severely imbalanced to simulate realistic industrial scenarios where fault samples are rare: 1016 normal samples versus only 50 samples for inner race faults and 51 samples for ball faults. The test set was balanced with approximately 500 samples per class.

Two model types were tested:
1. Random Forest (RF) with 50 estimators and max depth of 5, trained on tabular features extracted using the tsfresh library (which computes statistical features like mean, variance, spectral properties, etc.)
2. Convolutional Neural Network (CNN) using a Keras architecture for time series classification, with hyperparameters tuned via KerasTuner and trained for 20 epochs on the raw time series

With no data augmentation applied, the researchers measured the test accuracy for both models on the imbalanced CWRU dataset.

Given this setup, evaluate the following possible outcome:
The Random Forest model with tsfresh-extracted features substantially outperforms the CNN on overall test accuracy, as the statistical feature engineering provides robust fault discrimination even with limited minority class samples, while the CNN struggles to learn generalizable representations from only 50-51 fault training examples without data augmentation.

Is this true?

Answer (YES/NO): YES